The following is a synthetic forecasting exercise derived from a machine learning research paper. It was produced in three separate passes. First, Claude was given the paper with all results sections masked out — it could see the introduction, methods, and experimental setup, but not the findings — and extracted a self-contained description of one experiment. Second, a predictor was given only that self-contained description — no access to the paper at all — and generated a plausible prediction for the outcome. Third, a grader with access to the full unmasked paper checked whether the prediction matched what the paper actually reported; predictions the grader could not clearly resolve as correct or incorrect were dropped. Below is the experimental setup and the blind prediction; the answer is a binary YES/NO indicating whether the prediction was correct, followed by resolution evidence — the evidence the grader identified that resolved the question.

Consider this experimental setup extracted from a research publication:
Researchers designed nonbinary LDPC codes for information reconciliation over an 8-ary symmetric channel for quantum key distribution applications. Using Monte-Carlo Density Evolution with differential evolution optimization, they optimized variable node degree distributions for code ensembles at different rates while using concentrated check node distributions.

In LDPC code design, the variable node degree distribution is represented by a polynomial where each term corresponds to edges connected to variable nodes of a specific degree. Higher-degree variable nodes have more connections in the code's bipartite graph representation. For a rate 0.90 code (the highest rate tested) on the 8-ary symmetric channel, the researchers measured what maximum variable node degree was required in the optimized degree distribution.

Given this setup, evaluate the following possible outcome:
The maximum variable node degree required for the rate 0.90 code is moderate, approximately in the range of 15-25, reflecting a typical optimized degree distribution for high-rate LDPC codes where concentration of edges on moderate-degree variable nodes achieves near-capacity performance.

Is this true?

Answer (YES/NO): NO